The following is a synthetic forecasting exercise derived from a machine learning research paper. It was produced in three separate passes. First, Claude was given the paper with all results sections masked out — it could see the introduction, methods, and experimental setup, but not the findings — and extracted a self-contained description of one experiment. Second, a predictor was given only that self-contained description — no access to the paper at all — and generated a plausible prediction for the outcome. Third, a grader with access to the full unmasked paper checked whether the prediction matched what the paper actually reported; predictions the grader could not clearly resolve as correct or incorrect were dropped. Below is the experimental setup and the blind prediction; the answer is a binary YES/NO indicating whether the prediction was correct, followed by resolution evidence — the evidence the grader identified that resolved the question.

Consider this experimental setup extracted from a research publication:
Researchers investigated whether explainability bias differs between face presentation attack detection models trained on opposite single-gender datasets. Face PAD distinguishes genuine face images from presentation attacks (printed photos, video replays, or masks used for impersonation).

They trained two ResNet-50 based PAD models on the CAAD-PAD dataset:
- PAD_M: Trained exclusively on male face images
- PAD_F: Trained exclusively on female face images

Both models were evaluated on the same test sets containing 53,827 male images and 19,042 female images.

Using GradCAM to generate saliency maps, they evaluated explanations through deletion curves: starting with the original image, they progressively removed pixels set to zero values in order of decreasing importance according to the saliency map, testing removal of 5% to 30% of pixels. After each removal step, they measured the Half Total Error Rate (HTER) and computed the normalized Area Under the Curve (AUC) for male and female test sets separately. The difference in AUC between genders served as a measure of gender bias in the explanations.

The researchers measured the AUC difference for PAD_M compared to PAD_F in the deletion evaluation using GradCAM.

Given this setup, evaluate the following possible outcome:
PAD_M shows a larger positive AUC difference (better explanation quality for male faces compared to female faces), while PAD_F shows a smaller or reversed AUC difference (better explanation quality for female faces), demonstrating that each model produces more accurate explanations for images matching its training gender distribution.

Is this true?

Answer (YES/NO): YES